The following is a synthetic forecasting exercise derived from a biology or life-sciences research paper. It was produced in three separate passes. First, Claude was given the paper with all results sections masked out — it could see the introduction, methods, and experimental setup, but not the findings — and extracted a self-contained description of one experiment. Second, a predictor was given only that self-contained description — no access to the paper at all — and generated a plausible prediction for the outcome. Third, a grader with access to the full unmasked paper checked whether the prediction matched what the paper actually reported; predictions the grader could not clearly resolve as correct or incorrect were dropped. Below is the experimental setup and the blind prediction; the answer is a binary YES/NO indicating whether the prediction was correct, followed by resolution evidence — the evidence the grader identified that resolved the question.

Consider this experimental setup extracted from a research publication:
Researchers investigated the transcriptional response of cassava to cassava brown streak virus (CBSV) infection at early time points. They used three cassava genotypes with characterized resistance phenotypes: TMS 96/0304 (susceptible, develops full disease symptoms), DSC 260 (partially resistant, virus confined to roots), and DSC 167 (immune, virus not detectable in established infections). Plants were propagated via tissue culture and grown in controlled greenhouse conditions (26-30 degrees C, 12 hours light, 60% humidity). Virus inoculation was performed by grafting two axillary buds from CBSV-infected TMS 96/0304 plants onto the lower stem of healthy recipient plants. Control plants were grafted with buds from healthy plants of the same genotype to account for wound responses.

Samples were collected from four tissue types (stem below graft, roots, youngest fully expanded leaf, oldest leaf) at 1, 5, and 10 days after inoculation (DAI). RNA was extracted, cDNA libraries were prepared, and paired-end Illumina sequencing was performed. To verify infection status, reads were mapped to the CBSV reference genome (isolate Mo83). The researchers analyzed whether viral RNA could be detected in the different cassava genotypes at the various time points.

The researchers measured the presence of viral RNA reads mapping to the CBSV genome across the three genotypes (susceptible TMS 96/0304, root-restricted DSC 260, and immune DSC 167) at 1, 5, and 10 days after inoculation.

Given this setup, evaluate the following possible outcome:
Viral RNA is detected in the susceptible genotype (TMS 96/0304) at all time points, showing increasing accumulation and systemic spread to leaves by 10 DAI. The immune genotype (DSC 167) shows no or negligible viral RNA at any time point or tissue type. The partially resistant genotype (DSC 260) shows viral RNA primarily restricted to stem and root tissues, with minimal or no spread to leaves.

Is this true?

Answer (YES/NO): NO